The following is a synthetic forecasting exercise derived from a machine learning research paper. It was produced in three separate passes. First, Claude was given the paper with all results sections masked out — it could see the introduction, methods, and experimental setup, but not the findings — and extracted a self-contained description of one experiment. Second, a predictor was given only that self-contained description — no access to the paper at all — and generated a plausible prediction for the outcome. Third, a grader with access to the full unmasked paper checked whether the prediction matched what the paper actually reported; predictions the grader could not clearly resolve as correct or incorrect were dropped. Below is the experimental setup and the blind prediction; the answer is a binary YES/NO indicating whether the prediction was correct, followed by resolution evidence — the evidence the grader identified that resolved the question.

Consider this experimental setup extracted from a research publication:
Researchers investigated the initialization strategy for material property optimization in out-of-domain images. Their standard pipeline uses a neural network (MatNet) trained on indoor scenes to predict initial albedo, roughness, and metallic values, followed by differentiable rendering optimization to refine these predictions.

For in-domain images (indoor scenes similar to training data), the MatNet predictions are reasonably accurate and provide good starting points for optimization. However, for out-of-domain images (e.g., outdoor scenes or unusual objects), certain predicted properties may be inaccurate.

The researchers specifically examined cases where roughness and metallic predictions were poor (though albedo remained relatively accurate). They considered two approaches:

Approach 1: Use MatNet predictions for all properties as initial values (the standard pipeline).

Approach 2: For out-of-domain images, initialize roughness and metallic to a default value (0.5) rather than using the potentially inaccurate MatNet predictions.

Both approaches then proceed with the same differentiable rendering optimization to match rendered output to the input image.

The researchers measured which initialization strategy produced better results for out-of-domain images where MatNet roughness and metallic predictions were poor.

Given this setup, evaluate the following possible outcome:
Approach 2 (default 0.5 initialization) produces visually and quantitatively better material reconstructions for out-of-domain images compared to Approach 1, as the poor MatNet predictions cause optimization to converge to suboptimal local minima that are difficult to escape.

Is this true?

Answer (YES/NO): YES